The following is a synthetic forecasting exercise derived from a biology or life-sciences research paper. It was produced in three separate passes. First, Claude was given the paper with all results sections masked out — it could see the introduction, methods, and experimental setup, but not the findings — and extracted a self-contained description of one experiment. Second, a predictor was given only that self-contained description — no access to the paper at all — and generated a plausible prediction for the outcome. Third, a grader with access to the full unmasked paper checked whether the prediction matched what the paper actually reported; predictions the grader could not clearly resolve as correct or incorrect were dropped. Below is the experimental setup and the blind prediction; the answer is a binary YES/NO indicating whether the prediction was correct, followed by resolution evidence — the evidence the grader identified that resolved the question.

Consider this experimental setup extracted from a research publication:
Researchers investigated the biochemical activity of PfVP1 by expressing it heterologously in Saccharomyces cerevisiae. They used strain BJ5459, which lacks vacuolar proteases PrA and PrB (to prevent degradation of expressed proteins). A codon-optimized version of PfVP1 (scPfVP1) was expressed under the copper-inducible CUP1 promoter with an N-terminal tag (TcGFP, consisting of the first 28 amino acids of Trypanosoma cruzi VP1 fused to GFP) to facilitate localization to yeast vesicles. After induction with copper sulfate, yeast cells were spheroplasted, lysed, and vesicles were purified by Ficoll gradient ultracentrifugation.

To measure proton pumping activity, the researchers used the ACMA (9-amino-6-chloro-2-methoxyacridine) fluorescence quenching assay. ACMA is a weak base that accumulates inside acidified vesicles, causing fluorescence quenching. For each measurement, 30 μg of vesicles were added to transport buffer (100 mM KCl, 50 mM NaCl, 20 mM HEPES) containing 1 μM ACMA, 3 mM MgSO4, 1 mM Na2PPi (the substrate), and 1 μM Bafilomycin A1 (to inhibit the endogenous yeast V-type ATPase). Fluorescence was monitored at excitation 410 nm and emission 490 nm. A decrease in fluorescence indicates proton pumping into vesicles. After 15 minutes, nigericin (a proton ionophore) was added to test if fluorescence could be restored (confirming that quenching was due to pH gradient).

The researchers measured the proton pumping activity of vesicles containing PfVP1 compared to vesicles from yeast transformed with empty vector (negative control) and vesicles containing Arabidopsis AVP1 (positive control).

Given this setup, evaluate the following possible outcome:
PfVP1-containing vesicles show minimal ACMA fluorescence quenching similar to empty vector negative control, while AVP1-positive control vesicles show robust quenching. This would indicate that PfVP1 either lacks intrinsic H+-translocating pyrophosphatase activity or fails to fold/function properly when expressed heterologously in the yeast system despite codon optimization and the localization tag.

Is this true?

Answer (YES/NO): NO